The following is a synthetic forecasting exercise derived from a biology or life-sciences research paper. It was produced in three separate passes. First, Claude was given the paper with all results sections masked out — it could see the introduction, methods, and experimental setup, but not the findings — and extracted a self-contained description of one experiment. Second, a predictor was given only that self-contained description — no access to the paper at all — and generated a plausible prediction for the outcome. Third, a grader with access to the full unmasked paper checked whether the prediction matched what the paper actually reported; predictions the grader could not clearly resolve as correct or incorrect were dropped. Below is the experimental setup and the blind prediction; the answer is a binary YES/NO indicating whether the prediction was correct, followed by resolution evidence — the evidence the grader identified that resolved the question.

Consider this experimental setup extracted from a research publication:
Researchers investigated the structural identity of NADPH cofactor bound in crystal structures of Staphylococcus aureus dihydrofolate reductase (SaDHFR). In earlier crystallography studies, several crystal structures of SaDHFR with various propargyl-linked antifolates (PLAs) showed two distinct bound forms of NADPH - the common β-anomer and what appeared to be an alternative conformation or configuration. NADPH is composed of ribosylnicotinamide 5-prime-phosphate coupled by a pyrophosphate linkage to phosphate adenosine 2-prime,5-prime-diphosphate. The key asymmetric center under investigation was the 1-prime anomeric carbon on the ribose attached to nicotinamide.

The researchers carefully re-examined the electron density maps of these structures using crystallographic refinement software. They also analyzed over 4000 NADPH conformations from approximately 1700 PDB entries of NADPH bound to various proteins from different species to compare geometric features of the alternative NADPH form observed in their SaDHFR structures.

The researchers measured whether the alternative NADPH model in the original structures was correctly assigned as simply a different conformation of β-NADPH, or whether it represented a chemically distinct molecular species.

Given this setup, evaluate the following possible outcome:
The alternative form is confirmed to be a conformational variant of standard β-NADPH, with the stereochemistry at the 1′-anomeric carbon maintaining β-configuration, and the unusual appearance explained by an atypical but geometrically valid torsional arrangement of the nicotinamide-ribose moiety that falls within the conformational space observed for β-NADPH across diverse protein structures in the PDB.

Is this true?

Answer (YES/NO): NO